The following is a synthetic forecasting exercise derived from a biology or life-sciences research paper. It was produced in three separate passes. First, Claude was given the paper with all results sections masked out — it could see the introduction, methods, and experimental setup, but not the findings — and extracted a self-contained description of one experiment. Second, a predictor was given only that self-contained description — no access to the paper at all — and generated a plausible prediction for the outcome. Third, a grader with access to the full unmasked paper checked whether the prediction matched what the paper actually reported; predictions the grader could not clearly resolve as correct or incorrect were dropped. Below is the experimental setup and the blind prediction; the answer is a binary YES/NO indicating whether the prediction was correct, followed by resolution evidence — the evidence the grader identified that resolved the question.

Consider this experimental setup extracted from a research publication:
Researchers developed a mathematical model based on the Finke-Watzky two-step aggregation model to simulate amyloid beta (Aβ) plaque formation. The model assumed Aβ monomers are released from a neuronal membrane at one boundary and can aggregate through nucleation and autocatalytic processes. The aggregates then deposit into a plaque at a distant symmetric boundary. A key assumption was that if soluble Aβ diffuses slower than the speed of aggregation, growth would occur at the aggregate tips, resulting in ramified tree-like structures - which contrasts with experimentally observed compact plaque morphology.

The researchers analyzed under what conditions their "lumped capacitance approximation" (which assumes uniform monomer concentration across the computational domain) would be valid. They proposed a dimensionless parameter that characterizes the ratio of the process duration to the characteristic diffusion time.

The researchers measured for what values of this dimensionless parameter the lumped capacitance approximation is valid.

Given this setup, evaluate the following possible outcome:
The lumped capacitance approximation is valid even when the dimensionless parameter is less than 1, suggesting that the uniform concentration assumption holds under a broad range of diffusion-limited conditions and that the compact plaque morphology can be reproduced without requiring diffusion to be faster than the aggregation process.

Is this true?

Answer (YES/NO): NO